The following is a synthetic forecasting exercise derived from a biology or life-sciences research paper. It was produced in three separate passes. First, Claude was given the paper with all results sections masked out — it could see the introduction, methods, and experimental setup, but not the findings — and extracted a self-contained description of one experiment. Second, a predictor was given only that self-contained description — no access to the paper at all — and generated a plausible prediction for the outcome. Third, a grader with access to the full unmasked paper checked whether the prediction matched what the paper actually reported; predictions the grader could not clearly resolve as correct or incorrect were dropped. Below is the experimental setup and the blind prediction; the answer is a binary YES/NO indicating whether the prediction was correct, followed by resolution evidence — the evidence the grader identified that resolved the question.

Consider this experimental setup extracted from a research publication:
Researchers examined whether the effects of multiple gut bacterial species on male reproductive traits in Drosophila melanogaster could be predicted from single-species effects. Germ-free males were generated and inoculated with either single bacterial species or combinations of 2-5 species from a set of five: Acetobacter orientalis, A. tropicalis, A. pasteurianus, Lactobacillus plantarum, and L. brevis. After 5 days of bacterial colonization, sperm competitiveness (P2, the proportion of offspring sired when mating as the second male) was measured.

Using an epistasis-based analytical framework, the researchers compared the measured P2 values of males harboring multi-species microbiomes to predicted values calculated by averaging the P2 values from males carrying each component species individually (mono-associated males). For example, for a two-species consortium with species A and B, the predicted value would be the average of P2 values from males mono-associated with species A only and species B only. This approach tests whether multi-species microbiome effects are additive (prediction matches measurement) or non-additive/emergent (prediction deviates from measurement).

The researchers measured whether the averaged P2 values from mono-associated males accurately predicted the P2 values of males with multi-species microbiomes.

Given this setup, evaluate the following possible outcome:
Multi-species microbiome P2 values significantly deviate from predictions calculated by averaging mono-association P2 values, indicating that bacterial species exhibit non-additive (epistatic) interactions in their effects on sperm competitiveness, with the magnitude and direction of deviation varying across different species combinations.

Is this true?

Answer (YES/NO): YES